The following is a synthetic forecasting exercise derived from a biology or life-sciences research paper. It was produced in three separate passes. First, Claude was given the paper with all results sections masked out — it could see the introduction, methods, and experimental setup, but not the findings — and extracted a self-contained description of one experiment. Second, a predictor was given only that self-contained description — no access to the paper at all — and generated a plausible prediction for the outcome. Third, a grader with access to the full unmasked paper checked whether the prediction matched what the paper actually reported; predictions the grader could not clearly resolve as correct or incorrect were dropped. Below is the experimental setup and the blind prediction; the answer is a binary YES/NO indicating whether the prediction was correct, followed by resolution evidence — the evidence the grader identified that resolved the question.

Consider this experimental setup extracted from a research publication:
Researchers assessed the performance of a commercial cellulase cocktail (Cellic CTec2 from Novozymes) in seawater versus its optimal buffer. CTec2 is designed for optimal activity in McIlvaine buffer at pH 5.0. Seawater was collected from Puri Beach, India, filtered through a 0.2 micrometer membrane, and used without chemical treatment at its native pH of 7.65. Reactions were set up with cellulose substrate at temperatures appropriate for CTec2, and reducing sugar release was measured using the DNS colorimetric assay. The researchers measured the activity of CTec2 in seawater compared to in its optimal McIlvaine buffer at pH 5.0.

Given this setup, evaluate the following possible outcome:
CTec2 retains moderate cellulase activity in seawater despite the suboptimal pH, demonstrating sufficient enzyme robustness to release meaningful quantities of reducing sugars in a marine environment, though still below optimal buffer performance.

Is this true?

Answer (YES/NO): NO